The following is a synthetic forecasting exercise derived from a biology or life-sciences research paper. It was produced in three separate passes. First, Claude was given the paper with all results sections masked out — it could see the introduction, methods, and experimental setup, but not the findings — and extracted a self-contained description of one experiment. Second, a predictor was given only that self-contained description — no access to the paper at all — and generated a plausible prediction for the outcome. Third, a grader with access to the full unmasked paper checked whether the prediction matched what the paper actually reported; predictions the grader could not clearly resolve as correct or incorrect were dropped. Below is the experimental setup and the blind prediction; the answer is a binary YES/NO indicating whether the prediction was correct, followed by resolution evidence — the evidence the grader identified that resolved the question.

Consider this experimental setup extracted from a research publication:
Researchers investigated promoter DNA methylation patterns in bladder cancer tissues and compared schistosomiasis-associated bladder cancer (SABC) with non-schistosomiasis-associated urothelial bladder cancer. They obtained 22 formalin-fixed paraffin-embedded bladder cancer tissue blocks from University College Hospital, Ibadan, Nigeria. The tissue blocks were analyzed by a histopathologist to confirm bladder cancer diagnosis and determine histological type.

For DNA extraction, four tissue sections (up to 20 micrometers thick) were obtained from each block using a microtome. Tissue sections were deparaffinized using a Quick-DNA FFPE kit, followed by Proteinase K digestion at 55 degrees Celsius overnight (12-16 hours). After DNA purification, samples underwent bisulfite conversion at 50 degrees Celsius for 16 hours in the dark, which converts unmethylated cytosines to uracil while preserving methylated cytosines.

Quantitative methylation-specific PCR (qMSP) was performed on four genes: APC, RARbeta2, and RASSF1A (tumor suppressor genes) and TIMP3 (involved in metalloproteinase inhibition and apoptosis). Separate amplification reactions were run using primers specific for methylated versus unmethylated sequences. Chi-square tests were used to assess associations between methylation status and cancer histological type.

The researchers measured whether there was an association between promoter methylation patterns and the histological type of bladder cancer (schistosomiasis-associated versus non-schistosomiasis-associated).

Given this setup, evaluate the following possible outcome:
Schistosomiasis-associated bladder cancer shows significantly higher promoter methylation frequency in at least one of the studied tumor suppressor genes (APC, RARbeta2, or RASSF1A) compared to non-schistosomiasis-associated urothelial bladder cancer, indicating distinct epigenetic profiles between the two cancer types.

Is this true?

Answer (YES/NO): NO